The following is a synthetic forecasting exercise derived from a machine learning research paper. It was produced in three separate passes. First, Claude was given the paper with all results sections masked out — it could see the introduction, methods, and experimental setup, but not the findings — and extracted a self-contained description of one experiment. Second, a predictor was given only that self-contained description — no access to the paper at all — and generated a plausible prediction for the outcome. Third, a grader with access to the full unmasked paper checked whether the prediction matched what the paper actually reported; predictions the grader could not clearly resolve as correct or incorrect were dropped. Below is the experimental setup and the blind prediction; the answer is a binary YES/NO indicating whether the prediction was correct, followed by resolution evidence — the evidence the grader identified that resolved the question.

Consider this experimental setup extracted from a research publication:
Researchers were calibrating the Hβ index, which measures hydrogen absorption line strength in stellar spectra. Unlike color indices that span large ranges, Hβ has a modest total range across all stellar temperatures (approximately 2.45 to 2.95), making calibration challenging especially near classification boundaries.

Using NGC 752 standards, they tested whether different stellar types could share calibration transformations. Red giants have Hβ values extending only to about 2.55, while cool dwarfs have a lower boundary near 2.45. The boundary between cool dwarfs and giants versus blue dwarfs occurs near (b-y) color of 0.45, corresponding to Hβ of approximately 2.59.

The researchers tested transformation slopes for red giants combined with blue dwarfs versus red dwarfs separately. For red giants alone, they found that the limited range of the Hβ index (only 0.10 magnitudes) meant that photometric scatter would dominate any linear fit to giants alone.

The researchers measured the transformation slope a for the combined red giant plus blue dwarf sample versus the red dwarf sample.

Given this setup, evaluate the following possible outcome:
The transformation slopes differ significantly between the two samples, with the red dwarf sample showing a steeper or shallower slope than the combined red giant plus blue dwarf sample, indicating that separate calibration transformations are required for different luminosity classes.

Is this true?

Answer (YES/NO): YES